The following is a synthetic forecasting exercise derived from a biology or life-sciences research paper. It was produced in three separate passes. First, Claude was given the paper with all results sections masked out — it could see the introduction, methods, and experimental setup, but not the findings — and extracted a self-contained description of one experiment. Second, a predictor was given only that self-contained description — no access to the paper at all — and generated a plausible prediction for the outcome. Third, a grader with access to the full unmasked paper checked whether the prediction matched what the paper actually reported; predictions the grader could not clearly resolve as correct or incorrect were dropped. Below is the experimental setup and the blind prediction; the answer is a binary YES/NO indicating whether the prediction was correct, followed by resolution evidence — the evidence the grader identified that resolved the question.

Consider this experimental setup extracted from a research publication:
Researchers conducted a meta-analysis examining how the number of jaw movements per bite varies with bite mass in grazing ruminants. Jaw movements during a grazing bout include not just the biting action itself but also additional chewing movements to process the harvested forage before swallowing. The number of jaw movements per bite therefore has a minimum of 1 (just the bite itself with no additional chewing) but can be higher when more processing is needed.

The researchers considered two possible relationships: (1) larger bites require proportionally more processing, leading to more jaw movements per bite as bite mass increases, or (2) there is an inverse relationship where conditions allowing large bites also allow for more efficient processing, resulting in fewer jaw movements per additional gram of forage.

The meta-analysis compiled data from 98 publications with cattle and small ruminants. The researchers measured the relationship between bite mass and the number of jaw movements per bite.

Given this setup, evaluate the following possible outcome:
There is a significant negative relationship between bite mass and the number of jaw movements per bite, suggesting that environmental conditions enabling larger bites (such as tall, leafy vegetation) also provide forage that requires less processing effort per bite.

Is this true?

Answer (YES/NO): NO